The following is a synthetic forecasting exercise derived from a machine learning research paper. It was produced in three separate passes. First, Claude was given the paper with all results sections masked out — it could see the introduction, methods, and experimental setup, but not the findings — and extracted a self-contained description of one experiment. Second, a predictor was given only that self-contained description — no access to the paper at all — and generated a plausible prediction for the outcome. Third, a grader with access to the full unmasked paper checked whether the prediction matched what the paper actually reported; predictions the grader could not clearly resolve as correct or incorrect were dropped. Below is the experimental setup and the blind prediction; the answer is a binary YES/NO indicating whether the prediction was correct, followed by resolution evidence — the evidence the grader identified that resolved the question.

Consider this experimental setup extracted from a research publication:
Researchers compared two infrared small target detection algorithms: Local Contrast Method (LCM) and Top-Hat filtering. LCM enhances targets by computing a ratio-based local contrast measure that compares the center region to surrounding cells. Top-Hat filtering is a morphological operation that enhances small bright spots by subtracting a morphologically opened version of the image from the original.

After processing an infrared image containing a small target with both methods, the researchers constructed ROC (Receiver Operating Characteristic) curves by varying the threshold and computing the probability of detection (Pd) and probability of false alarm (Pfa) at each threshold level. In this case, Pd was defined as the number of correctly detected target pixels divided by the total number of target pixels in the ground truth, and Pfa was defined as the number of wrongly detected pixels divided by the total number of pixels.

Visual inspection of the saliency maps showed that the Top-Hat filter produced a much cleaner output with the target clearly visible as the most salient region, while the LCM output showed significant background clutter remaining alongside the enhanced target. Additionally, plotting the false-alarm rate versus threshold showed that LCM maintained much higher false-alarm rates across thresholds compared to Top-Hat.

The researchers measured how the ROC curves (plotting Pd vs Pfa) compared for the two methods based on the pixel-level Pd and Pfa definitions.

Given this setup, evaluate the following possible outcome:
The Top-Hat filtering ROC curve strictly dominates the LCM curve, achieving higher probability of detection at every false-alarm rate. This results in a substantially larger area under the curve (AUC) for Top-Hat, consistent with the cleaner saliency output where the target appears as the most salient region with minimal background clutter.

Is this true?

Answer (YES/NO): NO